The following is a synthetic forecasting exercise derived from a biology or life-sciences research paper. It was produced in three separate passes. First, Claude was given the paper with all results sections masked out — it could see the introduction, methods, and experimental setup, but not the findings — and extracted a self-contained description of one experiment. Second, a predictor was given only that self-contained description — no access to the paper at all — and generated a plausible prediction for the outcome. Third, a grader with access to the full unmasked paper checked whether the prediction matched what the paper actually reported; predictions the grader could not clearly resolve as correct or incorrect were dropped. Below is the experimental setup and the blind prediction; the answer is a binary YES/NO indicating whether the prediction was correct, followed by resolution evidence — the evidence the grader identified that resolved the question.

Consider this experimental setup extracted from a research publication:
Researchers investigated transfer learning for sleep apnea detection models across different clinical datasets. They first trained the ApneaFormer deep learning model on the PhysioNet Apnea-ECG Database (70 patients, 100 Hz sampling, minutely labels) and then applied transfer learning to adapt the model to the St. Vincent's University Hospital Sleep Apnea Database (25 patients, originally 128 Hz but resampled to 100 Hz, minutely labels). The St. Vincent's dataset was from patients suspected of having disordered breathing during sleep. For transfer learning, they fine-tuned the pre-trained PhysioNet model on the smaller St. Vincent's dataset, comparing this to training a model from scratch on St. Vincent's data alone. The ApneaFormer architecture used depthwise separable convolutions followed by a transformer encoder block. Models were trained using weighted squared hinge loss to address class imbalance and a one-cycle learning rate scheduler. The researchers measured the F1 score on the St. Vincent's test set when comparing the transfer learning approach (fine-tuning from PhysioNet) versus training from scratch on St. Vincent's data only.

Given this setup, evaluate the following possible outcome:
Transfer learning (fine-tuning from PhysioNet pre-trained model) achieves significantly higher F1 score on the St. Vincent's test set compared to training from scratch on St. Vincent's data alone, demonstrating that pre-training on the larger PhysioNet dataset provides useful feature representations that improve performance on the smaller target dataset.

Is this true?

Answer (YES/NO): YES